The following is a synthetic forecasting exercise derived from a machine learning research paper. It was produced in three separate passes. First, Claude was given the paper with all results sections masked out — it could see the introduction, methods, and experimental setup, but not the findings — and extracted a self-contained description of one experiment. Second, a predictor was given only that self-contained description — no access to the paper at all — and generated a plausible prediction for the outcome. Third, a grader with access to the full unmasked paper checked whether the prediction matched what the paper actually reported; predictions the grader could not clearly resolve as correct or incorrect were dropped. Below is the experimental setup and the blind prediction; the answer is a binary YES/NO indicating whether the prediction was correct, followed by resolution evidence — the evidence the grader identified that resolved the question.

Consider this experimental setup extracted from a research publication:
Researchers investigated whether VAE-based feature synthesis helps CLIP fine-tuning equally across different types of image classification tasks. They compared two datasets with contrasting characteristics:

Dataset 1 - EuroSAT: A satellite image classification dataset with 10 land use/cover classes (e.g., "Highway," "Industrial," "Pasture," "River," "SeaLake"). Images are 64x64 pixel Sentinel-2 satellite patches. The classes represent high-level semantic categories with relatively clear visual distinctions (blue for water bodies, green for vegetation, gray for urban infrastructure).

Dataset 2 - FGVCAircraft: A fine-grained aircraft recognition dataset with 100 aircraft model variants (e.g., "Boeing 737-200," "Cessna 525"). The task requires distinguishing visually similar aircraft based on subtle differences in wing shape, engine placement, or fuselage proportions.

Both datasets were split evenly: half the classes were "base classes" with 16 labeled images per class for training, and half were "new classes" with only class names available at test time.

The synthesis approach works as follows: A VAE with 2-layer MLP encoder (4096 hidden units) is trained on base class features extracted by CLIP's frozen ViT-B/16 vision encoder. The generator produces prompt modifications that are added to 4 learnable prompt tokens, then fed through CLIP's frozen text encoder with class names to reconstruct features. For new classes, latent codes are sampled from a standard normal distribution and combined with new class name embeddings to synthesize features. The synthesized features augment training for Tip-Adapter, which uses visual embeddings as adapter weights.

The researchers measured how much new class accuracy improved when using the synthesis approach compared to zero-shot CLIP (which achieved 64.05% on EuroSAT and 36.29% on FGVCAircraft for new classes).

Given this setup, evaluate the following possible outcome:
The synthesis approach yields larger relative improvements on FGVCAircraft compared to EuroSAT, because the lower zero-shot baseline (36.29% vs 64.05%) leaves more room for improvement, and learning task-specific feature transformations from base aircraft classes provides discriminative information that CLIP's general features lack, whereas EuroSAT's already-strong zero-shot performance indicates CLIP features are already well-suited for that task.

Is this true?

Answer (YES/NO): NO